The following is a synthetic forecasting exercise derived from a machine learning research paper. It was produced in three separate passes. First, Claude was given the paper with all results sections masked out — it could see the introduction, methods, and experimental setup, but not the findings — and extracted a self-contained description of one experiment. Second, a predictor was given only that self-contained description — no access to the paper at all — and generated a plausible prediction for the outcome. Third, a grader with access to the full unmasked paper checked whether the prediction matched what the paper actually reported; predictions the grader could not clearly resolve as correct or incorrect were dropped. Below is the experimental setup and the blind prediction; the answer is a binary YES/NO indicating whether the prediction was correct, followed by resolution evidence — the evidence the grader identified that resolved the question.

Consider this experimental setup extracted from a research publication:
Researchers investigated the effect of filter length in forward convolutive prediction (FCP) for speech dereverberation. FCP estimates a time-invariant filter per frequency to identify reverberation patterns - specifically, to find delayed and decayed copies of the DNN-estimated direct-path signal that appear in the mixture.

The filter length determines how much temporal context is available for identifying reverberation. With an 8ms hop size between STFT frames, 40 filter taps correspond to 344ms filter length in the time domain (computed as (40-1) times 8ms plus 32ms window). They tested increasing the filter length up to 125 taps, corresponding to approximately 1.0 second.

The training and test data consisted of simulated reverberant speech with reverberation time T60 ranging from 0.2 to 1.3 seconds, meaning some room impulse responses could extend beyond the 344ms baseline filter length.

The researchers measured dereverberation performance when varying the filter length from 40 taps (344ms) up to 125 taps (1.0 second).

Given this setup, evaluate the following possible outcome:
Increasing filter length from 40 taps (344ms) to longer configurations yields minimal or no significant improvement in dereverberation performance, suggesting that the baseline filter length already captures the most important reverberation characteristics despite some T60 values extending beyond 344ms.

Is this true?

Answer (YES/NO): YES